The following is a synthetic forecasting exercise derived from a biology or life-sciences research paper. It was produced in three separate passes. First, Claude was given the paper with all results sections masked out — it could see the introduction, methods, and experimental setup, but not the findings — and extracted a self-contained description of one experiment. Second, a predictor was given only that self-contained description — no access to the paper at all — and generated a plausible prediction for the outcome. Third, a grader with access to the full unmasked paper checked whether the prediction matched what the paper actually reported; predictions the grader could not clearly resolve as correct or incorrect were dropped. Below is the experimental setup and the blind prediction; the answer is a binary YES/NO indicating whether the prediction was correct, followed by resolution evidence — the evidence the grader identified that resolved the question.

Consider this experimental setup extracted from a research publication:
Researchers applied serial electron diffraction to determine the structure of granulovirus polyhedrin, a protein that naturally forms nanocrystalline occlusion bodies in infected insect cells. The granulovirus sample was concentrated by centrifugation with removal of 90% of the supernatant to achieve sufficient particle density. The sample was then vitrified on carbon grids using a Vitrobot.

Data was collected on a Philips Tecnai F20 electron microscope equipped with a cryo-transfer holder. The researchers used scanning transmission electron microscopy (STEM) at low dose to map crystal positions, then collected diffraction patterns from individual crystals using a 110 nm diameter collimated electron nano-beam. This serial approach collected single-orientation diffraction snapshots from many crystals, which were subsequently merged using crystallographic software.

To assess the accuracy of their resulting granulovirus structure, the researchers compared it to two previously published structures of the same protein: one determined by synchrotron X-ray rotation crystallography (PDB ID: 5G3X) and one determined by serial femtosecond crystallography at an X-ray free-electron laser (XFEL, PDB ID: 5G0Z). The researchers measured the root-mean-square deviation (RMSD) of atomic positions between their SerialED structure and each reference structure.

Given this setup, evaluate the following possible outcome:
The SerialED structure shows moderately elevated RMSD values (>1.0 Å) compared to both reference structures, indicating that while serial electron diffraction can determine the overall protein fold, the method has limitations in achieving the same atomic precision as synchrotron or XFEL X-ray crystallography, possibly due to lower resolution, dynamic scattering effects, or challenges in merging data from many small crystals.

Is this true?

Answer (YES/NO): NO